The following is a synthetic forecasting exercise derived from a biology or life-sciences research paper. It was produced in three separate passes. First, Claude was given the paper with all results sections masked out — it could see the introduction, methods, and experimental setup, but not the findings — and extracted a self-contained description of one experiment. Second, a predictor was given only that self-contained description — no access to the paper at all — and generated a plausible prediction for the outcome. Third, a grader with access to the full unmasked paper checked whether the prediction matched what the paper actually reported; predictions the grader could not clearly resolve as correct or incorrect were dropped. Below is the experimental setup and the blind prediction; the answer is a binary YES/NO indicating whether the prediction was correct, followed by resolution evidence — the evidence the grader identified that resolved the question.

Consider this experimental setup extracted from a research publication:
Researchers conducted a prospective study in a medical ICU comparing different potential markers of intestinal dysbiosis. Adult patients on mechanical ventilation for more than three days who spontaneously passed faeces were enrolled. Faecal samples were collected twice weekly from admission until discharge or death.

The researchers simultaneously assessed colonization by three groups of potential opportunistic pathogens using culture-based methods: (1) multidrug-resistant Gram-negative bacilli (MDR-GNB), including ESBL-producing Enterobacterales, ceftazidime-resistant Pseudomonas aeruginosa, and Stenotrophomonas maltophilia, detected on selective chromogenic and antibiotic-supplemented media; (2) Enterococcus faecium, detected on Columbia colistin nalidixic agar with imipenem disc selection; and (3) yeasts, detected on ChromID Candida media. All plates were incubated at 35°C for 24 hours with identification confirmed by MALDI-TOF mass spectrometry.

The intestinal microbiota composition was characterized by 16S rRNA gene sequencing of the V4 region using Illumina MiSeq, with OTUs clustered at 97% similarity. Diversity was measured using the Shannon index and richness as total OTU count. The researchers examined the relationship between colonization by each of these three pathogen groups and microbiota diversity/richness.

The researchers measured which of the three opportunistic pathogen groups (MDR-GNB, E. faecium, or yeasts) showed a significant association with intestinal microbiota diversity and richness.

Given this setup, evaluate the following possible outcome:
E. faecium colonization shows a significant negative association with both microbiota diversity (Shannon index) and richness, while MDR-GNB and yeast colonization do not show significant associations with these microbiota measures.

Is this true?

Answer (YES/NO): YES